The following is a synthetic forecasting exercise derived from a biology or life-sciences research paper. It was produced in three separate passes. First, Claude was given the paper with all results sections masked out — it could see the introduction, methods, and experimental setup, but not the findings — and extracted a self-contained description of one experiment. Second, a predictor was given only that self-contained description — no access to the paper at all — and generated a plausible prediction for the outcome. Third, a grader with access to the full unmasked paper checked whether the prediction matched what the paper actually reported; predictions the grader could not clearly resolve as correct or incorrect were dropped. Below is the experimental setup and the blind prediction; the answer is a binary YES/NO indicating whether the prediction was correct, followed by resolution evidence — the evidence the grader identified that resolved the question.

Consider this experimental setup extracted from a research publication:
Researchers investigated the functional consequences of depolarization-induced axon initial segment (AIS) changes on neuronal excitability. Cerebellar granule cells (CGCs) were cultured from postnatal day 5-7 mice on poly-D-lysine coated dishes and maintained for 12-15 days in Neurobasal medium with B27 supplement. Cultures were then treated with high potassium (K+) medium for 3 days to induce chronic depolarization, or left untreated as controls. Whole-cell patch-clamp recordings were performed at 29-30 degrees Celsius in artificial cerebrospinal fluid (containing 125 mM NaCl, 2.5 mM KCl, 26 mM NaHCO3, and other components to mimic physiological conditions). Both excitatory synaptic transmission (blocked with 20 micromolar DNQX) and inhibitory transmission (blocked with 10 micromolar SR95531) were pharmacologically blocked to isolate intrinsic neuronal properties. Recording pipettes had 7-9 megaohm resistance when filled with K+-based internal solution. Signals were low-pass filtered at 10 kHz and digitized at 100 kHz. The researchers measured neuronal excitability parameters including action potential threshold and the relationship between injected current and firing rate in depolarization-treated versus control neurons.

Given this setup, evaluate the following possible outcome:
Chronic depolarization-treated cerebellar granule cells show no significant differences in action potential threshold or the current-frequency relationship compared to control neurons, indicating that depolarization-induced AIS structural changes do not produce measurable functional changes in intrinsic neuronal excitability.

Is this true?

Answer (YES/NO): NO